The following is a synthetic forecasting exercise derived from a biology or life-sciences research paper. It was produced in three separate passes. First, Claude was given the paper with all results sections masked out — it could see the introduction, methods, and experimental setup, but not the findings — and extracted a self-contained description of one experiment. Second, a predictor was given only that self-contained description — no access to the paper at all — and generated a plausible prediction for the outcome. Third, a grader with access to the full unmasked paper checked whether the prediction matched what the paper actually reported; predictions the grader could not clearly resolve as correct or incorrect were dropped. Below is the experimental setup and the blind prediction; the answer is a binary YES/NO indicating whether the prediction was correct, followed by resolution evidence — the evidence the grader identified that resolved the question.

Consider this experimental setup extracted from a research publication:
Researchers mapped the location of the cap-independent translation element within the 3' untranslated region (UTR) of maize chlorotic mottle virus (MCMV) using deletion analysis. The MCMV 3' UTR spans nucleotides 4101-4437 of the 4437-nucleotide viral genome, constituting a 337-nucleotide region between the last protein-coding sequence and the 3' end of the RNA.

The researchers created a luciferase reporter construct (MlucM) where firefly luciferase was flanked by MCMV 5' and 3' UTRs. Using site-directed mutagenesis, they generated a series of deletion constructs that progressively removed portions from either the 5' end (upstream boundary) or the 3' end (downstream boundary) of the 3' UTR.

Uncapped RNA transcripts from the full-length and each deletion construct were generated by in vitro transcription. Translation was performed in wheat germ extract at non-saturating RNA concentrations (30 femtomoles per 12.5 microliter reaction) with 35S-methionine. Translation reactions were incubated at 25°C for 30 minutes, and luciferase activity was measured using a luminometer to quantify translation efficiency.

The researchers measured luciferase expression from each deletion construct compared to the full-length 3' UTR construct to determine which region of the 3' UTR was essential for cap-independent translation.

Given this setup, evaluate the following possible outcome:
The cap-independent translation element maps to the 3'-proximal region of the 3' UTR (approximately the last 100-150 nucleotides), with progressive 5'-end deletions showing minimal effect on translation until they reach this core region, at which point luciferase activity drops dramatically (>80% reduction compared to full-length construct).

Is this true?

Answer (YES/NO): NO